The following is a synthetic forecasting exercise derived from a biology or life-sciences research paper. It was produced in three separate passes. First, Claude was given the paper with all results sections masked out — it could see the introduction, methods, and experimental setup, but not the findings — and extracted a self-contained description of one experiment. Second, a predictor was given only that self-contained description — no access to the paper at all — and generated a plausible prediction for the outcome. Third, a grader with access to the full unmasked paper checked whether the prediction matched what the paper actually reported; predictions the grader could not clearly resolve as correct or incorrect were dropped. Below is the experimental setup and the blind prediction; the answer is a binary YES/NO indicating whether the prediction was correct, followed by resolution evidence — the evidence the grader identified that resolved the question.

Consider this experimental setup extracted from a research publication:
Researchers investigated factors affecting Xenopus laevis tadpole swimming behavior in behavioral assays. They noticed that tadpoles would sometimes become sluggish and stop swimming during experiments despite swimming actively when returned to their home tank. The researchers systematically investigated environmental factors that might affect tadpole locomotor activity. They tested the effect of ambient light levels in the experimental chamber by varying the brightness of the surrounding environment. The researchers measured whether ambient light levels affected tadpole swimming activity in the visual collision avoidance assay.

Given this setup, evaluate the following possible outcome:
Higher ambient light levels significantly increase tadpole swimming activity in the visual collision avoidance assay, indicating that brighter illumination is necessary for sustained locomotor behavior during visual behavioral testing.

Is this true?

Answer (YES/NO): YES